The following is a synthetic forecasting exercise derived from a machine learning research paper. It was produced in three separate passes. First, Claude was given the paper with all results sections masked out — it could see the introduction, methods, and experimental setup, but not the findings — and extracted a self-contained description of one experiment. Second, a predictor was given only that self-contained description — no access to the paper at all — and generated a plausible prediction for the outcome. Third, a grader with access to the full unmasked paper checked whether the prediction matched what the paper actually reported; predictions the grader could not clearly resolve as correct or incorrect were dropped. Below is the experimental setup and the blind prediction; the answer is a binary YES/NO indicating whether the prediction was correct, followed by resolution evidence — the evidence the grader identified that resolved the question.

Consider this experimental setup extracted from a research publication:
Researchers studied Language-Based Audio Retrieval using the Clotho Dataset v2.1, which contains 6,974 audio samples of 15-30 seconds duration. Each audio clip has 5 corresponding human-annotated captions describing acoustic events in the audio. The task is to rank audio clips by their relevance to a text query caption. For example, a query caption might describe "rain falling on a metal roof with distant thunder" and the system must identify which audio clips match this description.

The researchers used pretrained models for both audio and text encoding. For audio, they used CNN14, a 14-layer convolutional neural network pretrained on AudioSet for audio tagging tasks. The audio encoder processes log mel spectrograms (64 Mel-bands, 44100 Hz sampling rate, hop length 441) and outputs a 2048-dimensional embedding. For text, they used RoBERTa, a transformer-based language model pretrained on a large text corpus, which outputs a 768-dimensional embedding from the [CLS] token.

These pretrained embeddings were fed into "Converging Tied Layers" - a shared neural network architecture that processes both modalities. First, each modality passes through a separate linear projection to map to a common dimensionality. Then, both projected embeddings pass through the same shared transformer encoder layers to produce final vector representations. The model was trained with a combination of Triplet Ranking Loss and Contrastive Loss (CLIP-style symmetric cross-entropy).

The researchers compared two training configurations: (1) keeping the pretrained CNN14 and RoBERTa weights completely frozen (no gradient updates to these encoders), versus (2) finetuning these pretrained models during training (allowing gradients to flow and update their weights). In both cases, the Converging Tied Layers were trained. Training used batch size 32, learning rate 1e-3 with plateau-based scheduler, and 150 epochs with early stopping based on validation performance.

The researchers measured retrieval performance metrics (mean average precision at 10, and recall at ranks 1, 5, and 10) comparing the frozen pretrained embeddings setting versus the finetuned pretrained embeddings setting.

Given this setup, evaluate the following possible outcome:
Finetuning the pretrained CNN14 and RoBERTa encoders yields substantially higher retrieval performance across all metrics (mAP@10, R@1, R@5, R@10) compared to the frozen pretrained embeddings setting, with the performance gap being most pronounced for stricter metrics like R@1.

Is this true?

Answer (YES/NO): NO